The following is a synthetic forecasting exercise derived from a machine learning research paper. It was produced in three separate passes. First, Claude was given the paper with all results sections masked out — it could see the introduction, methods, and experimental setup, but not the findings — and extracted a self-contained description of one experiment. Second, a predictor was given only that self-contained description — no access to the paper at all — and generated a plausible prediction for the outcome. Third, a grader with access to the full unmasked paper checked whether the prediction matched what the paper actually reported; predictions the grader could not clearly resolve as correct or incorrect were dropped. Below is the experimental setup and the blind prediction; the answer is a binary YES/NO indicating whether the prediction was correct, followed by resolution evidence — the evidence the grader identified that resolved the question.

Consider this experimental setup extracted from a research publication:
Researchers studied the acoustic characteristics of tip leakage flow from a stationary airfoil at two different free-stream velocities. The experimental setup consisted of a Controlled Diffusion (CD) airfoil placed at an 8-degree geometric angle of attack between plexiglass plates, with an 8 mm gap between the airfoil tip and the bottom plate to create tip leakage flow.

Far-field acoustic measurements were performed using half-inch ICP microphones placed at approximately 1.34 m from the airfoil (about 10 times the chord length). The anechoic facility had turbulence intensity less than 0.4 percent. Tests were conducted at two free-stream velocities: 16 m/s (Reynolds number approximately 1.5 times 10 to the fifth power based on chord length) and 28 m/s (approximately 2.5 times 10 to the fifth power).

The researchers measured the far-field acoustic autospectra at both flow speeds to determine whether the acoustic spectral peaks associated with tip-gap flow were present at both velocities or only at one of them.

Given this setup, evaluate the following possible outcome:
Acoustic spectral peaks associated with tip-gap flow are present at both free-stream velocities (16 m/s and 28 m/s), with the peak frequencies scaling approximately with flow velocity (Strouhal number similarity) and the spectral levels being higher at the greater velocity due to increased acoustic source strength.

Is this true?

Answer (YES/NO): NO